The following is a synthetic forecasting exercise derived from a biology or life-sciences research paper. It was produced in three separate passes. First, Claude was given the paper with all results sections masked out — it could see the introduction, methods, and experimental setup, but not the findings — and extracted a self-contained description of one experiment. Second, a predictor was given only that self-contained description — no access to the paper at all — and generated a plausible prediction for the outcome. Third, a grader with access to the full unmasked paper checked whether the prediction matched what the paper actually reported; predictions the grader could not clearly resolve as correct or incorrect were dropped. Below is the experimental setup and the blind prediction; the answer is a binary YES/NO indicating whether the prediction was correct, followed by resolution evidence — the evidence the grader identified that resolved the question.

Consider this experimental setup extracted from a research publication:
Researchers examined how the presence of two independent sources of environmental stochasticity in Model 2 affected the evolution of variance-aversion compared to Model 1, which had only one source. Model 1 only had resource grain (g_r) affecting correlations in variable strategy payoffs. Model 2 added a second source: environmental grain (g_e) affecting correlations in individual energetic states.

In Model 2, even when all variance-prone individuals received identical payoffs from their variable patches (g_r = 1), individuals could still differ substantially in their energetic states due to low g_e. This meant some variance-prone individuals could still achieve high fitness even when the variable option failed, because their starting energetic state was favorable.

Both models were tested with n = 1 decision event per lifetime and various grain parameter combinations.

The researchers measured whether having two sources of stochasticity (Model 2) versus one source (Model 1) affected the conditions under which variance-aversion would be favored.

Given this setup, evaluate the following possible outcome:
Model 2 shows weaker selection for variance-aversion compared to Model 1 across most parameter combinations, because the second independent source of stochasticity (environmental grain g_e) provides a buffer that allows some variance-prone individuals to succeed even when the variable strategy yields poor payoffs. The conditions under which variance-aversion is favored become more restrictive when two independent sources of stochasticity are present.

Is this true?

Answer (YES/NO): YES